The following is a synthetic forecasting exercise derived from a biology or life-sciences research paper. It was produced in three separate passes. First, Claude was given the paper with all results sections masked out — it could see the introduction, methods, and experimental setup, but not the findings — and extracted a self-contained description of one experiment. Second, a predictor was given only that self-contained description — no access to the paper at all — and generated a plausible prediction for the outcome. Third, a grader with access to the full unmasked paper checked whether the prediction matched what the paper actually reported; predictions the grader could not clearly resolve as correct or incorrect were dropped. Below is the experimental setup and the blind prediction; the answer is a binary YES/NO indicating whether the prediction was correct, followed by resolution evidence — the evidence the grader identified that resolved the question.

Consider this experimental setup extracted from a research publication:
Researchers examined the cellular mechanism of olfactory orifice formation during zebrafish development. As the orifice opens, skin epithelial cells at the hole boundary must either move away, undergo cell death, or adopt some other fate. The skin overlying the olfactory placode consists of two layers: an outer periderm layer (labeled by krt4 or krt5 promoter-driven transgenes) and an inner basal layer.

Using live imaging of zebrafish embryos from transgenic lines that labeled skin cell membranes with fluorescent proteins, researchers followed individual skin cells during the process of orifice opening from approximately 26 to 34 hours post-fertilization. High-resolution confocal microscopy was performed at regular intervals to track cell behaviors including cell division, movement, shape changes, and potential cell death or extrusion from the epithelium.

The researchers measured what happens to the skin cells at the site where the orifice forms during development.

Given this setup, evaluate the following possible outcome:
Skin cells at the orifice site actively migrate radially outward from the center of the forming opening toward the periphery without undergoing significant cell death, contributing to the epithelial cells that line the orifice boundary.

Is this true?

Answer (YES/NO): NO